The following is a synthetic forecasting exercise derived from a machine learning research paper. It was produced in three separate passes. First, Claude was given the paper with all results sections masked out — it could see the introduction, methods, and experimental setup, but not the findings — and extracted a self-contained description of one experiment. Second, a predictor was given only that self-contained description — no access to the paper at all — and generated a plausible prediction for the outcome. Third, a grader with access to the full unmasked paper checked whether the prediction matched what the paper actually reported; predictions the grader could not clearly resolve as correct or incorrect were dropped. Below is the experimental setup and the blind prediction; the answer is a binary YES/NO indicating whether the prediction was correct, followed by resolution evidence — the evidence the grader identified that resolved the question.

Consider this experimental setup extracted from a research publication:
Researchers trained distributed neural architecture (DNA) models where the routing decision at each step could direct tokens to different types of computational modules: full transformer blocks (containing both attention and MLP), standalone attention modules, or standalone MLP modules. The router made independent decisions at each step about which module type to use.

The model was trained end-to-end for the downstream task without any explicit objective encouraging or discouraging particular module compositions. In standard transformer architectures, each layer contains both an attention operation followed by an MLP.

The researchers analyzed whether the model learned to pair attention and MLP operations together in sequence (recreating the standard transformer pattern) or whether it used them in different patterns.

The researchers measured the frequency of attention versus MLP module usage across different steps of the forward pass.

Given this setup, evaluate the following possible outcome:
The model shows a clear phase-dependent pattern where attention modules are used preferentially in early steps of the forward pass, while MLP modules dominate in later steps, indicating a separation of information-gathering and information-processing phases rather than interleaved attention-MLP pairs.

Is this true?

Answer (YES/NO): YES